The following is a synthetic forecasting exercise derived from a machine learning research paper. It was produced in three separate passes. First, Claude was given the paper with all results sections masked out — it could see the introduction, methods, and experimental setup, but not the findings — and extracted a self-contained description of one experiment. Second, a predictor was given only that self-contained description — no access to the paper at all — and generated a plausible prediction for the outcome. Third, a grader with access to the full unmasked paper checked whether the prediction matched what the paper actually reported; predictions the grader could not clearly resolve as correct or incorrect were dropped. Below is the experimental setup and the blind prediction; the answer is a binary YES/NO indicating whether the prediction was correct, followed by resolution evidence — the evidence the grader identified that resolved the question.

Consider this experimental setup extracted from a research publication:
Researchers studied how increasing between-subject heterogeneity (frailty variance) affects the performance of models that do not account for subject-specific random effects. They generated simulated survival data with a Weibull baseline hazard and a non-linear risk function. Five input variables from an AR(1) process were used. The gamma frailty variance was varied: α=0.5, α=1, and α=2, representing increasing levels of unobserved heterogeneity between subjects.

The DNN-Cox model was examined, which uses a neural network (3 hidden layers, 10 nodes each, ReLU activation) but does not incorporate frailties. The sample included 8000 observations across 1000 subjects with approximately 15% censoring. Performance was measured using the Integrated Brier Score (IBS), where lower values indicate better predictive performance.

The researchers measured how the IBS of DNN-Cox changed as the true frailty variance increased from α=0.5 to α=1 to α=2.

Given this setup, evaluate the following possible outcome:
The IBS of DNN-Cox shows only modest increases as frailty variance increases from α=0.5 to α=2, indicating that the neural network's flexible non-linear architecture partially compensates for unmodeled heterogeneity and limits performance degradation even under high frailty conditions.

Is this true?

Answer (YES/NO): NO